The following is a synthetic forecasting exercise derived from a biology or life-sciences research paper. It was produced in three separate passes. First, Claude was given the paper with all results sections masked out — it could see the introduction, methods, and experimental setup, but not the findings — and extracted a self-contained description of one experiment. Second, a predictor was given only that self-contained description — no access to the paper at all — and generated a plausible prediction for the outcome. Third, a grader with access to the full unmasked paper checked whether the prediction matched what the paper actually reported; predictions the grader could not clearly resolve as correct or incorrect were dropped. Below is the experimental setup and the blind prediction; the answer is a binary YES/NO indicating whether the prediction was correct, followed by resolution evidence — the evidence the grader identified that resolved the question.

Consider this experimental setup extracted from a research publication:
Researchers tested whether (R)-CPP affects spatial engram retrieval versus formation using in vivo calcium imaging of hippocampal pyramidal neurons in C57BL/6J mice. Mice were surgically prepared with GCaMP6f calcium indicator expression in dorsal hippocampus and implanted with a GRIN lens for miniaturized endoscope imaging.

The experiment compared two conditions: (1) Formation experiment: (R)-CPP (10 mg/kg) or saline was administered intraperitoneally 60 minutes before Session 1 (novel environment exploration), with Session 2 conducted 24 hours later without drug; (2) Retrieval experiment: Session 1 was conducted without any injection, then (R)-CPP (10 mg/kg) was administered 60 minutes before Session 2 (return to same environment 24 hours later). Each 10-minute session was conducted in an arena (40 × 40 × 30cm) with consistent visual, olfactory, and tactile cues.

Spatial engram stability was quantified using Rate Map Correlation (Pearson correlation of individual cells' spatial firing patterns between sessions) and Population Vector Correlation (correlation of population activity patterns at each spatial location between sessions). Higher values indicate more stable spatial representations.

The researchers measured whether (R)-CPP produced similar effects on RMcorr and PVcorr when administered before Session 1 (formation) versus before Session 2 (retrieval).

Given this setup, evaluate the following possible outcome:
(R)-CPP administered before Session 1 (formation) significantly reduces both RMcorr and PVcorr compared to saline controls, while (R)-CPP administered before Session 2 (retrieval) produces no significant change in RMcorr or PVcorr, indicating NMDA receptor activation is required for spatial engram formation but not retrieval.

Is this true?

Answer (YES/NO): YES